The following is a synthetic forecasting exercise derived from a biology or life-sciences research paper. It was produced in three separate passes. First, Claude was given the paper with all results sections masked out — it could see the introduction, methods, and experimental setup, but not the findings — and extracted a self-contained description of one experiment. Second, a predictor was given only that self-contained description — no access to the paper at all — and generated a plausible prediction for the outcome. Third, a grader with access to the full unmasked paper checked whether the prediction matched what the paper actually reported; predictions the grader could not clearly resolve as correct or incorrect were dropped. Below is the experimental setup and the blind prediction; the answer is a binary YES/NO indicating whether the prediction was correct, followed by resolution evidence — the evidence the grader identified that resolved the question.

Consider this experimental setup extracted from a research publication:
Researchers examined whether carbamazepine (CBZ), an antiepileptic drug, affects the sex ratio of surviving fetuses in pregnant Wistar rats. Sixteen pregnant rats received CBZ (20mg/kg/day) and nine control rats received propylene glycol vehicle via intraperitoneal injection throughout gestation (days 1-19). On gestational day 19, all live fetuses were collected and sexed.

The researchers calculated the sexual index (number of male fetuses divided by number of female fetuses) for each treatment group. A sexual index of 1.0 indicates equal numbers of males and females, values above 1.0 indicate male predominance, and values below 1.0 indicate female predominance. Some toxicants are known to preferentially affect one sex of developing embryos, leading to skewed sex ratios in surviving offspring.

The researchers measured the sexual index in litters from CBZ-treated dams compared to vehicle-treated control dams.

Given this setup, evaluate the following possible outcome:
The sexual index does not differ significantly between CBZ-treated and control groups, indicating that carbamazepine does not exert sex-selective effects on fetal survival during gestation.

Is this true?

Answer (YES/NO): YES